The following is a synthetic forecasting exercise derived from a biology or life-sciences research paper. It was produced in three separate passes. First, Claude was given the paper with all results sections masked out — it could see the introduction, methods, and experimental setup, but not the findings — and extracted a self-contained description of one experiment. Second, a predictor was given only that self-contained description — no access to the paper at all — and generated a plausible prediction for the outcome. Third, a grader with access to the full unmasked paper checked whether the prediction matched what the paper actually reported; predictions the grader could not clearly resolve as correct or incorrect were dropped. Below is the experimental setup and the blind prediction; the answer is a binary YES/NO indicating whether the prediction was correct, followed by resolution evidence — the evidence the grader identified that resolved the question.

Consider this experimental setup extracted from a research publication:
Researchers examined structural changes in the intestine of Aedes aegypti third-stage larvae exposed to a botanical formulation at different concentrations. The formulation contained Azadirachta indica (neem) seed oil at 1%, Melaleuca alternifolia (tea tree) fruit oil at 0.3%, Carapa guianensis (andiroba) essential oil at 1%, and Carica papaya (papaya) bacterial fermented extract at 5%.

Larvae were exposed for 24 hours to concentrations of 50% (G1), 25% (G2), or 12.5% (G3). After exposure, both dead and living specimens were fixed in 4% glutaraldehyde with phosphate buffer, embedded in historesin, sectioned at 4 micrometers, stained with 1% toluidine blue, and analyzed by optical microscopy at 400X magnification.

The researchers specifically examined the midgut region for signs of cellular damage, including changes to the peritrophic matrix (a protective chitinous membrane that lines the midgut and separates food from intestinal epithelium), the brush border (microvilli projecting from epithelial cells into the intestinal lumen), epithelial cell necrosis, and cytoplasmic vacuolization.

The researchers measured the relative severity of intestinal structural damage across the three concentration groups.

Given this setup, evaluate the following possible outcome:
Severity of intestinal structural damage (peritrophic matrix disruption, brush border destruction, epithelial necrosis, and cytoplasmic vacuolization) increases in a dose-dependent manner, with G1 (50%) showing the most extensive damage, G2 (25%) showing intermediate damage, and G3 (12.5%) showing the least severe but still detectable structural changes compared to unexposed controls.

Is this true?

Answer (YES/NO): NO